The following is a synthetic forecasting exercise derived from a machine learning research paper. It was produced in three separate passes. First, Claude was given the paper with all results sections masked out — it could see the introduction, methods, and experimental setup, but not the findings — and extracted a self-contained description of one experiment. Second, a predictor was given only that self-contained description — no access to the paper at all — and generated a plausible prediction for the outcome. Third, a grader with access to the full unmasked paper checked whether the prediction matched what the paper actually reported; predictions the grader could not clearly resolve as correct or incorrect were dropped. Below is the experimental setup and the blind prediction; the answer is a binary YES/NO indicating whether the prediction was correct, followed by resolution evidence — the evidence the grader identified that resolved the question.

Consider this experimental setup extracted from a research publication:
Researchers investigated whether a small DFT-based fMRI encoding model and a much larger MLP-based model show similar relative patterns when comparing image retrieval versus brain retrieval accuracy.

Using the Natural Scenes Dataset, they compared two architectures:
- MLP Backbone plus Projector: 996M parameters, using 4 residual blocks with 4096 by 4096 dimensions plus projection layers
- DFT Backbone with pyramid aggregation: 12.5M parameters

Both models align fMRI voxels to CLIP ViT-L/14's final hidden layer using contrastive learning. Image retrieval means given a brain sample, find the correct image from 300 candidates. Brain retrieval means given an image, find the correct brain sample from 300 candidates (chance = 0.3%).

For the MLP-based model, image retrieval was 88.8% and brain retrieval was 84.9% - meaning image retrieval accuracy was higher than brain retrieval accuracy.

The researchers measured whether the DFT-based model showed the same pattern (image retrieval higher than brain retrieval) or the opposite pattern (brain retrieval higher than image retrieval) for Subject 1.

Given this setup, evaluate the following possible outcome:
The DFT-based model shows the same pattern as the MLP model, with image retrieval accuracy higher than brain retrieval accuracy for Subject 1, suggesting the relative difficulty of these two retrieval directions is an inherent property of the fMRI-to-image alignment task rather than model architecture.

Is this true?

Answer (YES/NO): NO